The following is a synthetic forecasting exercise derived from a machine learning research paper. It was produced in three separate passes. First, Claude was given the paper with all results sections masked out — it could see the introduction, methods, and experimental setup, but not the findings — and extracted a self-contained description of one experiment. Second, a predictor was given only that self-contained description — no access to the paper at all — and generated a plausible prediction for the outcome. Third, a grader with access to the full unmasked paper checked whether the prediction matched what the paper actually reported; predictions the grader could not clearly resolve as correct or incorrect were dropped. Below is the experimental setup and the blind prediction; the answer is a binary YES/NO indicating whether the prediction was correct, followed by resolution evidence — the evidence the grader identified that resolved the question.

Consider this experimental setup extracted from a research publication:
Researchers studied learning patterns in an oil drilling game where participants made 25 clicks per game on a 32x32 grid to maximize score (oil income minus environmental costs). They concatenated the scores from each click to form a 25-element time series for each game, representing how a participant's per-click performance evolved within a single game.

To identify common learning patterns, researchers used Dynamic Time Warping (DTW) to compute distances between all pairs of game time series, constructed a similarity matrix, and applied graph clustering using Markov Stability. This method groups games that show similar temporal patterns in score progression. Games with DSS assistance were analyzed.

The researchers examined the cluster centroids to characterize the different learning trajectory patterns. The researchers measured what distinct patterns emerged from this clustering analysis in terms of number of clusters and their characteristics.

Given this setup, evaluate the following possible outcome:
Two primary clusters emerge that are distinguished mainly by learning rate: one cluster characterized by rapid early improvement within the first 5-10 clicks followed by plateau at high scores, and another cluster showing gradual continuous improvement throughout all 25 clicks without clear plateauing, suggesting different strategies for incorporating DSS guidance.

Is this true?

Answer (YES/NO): NO